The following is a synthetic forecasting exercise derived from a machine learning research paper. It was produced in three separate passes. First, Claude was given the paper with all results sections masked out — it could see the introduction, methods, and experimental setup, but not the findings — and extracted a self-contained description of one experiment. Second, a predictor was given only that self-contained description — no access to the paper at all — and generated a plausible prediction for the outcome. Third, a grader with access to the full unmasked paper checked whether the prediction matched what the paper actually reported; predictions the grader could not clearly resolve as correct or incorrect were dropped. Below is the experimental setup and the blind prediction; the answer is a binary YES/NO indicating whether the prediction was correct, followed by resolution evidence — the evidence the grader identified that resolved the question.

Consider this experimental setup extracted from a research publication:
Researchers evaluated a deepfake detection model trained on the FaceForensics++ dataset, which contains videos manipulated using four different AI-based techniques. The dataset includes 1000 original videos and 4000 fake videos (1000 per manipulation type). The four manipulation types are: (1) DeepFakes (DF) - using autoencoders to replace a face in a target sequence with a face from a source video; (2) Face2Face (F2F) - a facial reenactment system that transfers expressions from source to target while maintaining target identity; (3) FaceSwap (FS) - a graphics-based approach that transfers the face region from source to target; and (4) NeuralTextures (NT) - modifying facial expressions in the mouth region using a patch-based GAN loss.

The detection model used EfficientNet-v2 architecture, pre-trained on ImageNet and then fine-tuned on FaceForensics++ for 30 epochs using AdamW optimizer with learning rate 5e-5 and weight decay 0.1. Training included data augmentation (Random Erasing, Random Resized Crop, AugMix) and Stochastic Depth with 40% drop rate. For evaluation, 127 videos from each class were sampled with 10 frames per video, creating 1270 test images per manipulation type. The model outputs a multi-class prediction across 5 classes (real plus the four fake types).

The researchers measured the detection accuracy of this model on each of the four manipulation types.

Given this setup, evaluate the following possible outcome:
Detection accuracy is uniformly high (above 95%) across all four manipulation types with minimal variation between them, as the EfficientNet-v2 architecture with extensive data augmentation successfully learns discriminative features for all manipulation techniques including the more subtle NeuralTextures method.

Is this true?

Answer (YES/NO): NO